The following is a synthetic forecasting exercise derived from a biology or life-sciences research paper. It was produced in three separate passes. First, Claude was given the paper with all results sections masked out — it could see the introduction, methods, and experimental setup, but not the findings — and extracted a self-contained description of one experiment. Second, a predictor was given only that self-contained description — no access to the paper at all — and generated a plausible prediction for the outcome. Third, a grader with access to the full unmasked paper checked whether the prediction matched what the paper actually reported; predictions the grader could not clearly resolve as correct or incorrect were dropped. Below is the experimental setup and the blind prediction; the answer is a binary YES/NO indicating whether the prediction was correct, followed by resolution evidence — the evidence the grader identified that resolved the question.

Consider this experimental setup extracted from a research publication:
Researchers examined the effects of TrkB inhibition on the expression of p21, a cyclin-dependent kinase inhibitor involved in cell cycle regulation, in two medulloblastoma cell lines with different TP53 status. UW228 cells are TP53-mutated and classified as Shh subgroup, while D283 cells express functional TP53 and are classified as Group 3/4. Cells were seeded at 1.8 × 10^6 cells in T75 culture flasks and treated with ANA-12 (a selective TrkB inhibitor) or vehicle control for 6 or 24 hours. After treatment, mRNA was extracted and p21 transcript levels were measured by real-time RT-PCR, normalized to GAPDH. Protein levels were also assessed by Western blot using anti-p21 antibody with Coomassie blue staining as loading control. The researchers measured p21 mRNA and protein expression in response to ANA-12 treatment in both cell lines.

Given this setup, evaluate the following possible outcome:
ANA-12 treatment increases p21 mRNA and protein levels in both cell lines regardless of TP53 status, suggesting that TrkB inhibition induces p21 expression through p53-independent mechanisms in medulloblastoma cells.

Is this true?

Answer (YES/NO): NO